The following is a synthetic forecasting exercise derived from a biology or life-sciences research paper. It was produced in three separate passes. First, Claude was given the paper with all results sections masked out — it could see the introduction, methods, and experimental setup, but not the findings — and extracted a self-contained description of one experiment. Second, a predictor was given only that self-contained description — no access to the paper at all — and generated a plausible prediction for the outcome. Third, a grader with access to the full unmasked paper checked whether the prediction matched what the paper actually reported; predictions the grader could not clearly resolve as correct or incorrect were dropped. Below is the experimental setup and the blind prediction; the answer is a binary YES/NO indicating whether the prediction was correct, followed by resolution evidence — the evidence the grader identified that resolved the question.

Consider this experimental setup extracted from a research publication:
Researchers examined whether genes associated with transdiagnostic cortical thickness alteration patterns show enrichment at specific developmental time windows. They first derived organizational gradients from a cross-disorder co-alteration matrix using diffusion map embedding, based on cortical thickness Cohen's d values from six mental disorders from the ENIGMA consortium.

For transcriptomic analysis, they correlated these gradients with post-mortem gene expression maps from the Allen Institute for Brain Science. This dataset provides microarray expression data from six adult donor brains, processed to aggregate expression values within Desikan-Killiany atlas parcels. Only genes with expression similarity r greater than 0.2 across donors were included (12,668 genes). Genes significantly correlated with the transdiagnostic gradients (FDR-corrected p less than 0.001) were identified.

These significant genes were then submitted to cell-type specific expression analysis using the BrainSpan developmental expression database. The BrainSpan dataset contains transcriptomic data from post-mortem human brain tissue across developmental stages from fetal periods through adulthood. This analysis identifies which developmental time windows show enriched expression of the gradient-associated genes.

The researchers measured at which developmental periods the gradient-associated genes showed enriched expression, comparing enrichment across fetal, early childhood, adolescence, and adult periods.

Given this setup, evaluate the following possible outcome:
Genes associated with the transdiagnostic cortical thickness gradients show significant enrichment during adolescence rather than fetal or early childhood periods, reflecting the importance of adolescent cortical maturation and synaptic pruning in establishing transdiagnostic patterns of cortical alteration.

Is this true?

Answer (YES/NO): NO